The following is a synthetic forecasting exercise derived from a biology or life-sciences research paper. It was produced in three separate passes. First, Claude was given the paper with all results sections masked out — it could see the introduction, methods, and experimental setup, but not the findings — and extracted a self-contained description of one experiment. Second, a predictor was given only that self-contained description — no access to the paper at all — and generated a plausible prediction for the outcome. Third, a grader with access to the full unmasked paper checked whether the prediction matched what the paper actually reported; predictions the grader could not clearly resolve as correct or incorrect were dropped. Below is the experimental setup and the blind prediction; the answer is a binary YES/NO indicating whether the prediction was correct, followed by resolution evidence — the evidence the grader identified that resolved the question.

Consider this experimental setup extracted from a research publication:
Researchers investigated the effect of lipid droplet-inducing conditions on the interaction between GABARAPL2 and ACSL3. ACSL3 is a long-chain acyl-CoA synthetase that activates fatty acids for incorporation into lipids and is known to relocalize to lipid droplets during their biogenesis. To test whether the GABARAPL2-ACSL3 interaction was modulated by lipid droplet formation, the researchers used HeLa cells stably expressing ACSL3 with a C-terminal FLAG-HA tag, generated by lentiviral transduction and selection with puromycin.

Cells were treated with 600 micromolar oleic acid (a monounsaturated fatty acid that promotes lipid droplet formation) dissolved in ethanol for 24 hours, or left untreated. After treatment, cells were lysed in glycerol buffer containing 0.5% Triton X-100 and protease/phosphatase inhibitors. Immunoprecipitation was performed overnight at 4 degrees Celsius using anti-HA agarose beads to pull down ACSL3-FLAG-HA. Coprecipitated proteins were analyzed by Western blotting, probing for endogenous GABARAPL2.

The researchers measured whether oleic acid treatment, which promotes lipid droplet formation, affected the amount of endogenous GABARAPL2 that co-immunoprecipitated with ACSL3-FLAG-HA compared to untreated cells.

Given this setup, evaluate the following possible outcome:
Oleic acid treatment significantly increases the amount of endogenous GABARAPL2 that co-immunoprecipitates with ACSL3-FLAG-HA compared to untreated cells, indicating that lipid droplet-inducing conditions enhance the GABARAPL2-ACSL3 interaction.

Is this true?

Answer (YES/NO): NO